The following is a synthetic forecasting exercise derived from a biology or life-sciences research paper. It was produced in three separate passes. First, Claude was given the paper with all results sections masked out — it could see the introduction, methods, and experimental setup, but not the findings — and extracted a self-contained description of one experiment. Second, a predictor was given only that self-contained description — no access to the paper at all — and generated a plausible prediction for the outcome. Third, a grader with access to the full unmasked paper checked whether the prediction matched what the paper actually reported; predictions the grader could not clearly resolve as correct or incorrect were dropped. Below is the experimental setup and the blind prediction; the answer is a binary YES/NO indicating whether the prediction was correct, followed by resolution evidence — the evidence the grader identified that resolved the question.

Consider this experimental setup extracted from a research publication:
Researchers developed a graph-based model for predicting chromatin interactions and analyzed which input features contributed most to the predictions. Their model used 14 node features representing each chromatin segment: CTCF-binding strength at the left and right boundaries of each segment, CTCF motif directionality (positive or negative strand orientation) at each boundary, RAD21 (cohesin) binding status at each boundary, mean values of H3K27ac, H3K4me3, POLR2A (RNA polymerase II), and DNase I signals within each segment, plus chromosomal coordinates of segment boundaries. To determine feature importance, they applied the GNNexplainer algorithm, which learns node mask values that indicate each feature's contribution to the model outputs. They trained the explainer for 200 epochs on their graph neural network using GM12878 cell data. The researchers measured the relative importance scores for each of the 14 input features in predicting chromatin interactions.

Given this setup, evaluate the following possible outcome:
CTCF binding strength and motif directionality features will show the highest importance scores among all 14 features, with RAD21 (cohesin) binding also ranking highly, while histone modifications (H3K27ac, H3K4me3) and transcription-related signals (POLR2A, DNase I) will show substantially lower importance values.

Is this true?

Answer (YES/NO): NO